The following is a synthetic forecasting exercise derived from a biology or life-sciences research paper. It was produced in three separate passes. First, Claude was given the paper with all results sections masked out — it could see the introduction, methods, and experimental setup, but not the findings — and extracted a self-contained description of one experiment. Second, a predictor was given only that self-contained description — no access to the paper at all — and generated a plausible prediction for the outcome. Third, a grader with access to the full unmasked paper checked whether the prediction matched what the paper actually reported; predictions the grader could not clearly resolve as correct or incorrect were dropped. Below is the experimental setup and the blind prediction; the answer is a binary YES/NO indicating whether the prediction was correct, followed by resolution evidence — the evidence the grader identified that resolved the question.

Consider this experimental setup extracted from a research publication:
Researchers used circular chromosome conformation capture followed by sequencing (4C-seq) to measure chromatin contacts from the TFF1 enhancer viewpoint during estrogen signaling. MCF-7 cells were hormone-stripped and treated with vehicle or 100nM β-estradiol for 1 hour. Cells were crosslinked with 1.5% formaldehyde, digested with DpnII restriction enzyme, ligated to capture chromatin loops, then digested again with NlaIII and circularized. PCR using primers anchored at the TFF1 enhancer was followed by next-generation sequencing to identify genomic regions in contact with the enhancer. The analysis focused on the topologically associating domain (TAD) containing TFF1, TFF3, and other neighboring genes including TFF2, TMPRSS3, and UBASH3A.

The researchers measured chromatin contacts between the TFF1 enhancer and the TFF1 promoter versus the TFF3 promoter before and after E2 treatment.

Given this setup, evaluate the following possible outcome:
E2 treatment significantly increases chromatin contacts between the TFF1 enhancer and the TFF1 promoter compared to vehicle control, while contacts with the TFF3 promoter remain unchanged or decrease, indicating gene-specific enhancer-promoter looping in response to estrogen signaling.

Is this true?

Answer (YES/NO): YES